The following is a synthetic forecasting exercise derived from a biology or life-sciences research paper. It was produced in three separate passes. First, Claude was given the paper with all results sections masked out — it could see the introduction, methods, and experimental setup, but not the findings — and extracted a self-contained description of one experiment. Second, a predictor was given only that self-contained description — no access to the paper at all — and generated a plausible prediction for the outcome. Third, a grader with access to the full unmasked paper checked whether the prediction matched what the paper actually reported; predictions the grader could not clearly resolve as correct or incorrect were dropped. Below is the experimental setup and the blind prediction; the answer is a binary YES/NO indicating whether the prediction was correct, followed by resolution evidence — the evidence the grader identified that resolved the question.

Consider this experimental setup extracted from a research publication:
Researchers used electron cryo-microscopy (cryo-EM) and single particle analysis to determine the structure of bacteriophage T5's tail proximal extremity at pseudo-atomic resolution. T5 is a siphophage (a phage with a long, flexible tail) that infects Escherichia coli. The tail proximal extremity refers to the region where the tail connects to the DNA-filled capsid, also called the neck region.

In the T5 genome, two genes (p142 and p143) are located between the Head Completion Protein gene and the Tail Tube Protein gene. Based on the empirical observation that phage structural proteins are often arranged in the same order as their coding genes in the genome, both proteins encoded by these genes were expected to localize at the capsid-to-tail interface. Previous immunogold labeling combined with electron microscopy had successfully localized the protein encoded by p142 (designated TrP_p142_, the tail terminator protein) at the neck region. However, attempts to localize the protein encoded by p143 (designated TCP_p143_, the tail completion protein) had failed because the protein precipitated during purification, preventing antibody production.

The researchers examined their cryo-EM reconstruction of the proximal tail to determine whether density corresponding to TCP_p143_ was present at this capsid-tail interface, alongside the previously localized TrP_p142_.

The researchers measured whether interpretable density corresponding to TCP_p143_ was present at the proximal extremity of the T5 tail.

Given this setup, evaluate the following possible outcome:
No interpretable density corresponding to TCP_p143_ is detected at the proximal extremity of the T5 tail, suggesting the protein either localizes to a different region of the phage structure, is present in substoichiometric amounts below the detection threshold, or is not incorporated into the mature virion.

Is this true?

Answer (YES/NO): YES